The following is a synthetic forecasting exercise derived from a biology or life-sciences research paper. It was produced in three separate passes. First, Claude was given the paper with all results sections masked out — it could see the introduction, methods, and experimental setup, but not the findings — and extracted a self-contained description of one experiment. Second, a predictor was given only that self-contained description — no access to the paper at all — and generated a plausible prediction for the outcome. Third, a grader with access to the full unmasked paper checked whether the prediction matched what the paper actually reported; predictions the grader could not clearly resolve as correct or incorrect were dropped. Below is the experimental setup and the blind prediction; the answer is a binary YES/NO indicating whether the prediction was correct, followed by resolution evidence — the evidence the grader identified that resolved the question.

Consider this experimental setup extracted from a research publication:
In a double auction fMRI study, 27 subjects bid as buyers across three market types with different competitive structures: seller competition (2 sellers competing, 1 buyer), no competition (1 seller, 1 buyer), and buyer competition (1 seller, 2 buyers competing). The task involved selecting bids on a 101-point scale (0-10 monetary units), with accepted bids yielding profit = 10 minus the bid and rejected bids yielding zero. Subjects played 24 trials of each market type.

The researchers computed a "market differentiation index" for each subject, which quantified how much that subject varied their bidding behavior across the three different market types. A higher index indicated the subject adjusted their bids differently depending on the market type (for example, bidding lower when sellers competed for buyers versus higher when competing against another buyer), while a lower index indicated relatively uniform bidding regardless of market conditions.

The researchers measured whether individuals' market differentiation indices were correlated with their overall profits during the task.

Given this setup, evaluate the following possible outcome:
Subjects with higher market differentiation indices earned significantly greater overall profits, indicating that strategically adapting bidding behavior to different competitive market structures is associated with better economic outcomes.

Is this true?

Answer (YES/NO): YES